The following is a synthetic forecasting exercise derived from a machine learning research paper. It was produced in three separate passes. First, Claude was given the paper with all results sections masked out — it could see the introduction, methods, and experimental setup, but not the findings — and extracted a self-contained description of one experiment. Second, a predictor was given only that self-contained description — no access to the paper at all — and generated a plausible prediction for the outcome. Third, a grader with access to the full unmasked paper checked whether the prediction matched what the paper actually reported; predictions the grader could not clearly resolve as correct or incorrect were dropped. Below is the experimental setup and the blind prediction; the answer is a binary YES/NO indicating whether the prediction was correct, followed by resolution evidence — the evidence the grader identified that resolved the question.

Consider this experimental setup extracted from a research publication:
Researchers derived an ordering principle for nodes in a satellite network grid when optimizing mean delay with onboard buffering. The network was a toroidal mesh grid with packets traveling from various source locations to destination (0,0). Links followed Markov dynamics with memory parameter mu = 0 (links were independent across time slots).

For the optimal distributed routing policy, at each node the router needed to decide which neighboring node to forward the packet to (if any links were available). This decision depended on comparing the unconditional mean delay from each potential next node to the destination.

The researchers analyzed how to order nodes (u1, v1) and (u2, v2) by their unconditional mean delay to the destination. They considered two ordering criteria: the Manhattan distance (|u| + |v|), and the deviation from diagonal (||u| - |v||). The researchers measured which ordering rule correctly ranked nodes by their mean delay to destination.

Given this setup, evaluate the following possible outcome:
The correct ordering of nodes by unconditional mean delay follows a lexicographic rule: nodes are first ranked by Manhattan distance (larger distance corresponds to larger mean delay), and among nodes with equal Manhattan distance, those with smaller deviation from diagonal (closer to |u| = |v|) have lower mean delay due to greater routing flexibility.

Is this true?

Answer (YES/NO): YES